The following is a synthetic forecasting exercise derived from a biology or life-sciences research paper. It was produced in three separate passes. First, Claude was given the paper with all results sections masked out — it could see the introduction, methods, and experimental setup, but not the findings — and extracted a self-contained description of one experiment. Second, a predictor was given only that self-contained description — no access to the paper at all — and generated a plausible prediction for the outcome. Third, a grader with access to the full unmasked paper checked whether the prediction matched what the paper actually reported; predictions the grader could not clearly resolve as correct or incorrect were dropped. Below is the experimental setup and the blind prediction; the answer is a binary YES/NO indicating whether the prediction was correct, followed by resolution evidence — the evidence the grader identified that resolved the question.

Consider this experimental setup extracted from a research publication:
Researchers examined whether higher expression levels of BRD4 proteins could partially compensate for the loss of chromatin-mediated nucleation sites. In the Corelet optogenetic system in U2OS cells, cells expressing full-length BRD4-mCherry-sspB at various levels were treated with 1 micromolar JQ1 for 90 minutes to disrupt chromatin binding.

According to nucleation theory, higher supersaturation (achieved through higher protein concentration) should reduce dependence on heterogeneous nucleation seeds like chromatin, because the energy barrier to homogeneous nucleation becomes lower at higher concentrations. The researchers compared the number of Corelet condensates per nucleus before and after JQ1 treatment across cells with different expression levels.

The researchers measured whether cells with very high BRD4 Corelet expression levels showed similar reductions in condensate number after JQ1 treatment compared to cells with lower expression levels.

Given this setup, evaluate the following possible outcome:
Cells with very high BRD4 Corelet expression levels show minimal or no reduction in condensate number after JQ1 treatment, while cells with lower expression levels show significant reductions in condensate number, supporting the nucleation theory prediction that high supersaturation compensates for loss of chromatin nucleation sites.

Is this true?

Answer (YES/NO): YES